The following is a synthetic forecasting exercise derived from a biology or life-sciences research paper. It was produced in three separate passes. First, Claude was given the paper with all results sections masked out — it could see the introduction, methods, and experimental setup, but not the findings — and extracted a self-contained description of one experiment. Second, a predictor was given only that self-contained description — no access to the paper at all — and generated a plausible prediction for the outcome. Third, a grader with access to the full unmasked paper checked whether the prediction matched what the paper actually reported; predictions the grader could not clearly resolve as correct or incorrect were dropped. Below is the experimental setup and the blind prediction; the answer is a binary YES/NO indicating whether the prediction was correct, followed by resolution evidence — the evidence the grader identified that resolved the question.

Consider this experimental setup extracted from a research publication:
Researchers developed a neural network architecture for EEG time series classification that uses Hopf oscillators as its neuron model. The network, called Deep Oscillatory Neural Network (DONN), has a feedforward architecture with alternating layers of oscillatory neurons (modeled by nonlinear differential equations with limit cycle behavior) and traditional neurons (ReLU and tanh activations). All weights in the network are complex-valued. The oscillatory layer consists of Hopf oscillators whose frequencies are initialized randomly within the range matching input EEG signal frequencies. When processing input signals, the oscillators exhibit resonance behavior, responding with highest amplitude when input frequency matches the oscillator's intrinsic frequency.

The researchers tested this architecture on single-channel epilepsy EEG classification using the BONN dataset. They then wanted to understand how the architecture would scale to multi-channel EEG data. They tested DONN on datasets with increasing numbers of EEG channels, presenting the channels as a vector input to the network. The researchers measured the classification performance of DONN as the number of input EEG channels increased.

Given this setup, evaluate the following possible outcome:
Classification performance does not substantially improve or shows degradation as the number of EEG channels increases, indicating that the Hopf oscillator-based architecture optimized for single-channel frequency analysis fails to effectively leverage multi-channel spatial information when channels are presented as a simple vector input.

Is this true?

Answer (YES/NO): YES